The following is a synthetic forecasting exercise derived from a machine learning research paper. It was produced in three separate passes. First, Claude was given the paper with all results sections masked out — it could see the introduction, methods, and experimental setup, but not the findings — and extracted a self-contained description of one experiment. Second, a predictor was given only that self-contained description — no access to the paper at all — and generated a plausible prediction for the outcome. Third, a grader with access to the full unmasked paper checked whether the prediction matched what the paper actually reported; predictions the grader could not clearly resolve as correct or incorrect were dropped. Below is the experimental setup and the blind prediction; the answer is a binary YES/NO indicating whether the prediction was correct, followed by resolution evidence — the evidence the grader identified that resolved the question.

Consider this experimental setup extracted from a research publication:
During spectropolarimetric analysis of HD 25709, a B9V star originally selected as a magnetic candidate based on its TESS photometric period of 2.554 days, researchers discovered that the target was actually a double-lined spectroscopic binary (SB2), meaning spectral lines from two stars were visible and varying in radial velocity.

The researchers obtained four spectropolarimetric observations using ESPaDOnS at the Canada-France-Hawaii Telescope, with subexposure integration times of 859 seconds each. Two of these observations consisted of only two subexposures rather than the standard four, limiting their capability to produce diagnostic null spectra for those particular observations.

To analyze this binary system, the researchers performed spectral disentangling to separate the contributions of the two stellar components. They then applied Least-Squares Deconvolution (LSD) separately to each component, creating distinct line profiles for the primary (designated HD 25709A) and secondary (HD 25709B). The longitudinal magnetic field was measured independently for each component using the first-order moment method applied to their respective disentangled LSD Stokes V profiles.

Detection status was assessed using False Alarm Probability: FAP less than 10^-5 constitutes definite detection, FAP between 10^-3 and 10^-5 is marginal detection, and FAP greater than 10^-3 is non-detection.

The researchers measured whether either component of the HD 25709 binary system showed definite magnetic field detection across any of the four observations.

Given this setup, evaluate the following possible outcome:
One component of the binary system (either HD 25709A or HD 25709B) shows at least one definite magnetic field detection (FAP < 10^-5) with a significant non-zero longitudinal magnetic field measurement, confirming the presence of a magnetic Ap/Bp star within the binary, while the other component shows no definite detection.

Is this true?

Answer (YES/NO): NO